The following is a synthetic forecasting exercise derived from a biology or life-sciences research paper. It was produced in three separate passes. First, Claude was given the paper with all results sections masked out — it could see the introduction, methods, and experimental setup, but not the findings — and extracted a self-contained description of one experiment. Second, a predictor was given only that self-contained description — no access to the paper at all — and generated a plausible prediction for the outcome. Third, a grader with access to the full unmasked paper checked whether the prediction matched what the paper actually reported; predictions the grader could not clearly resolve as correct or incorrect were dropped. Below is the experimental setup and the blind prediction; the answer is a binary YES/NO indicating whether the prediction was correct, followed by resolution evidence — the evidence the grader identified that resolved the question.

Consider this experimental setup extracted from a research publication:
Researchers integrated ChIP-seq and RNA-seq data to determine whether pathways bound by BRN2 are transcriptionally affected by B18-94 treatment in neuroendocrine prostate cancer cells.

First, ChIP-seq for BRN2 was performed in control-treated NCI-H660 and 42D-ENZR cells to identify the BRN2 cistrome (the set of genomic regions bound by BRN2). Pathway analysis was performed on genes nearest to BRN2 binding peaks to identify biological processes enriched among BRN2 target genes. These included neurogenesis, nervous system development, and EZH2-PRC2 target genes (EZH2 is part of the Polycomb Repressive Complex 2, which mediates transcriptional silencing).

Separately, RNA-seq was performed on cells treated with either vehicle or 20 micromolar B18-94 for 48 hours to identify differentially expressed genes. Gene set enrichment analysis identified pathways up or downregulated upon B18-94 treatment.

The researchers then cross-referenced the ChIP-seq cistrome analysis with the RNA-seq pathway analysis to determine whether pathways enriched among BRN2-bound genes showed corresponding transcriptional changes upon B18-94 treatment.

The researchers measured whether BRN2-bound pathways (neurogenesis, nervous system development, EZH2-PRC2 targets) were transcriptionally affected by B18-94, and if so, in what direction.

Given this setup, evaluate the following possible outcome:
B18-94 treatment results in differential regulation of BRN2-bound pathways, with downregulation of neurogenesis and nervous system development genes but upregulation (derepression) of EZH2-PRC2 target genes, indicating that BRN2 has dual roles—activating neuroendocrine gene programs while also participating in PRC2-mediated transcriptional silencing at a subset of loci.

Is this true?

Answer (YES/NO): NO